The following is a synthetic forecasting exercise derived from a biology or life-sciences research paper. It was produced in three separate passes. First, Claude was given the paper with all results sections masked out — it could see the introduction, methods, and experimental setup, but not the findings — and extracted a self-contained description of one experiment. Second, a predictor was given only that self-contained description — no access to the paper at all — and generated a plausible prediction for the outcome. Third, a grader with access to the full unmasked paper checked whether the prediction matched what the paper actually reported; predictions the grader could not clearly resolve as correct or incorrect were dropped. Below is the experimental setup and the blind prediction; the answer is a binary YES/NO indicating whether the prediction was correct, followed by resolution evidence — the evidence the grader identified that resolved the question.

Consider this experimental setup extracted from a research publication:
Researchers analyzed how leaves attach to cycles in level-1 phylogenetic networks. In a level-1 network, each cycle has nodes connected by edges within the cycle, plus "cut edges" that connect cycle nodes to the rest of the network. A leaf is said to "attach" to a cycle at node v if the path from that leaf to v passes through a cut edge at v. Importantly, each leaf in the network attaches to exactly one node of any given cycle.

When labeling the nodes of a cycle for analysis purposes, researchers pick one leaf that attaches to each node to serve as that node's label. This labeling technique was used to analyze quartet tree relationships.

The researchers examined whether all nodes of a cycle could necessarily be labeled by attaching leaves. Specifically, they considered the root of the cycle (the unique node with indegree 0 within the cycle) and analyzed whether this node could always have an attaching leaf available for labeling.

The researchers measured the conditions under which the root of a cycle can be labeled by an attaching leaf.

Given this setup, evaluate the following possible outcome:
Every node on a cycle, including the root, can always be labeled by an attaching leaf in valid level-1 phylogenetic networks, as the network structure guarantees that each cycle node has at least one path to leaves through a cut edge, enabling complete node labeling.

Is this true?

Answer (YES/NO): NO